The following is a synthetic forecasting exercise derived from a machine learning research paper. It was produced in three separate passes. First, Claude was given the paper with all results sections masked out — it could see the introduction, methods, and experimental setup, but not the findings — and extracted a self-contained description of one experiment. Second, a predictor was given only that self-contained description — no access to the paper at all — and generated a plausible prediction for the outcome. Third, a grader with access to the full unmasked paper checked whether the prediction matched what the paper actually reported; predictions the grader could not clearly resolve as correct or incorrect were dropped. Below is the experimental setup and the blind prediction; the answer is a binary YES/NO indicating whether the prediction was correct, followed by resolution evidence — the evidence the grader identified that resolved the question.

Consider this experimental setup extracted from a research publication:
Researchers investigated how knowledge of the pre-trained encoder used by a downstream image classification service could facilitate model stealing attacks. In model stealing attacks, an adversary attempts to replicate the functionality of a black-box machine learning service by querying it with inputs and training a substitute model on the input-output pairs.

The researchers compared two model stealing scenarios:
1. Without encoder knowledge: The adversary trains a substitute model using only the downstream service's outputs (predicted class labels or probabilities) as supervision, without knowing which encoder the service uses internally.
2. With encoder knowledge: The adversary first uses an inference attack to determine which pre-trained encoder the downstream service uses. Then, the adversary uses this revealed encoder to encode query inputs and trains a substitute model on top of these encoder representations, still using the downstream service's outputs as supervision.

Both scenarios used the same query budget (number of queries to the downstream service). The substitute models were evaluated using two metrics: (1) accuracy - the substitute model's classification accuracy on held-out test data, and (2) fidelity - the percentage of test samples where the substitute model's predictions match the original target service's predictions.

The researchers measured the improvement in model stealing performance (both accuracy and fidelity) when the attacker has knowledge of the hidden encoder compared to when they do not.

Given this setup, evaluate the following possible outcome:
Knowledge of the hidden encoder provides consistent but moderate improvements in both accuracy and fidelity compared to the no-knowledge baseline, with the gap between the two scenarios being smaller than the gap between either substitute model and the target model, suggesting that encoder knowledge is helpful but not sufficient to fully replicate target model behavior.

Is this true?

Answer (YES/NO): NO